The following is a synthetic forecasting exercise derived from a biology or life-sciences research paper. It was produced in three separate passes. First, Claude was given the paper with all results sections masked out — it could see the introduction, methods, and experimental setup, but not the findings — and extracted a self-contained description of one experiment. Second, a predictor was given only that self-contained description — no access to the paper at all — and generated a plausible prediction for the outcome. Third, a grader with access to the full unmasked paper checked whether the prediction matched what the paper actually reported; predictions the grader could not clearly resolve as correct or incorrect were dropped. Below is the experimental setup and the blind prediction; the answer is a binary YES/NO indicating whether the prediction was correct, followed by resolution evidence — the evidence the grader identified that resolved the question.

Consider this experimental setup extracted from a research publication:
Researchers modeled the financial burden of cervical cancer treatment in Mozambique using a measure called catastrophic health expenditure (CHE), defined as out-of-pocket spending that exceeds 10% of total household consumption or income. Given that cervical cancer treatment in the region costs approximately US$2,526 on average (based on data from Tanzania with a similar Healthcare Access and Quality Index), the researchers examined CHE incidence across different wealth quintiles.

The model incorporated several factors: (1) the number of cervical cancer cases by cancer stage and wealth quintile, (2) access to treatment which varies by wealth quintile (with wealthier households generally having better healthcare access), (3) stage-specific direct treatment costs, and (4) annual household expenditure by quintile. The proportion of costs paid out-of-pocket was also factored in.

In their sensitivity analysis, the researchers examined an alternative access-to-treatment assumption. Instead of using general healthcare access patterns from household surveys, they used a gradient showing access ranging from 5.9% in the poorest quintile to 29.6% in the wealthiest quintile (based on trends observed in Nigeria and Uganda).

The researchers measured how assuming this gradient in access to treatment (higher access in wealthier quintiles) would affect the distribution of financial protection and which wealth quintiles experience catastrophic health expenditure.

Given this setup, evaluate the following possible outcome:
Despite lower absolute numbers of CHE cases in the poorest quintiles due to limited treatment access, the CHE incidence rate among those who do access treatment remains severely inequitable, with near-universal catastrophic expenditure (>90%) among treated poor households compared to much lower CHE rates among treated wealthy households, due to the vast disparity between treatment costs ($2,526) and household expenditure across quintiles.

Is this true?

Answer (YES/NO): NO